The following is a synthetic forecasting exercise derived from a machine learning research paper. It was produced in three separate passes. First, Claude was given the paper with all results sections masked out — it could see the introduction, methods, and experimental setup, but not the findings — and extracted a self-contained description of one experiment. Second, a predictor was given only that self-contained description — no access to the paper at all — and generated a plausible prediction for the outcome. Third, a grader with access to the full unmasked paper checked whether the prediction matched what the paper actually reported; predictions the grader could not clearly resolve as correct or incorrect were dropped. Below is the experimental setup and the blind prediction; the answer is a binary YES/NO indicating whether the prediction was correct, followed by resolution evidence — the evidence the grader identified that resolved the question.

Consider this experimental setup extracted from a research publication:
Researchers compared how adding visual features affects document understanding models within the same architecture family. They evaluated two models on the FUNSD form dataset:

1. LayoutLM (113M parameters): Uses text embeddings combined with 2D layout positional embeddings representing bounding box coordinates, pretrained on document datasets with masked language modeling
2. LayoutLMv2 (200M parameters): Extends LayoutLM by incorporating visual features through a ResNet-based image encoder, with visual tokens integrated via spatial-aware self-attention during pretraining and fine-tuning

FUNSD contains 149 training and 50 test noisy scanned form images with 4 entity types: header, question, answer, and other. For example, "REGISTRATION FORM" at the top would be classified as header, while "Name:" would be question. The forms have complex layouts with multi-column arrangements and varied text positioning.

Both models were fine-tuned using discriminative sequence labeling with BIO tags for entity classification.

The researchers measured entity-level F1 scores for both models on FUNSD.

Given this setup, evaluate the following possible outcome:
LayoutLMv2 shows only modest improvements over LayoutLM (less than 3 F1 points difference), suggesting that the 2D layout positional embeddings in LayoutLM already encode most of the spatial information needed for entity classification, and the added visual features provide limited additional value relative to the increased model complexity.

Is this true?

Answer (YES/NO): NO